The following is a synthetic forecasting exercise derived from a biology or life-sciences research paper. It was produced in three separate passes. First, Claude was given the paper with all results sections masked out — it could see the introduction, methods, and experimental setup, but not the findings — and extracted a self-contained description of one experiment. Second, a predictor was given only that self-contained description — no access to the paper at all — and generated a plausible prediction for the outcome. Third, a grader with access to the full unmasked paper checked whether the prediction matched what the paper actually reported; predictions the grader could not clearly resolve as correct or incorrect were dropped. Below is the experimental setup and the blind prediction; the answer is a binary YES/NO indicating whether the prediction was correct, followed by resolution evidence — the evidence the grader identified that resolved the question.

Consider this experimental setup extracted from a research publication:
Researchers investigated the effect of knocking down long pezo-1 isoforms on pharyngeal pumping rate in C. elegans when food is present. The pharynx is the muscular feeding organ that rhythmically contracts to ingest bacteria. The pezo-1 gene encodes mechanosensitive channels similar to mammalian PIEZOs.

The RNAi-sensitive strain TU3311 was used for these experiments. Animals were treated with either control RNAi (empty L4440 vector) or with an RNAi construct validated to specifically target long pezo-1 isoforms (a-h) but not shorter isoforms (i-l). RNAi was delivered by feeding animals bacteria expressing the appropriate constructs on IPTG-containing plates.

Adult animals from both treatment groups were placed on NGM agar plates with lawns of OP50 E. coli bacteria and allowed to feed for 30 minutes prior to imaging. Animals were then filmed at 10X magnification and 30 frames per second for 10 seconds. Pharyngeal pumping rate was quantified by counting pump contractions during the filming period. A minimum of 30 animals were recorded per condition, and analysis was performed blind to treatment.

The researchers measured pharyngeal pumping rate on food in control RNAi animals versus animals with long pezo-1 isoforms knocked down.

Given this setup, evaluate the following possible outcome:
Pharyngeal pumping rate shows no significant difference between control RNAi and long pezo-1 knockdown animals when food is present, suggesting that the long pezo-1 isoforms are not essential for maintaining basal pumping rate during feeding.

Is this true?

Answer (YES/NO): NO